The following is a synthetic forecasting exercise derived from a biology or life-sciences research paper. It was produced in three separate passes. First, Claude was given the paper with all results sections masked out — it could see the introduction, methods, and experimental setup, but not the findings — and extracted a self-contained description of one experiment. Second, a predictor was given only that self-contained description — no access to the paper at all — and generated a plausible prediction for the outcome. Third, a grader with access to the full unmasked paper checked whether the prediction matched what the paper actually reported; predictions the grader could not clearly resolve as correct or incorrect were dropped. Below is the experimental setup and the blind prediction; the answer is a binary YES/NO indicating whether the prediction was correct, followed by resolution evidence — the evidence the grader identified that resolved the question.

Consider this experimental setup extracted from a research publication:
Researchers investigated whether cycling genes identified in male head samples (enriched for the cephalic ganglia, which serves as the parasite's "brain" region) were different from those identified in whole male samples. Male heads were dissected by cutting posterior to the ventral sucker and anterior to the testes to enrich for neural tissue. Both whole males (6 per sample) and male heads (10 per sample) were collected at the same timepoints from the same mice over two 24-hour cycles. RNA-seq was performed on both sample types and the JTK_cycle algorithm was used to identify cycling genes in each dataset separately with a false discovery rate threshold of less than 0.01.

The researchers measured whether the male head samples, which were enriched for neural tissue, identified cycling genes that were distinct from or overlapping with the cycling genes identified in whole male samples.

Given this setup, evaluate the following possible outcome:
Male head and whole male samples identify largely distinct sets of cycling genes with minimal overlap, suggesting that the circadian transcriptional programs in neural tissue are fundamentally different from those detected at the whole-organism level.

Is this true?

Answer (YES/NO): NO